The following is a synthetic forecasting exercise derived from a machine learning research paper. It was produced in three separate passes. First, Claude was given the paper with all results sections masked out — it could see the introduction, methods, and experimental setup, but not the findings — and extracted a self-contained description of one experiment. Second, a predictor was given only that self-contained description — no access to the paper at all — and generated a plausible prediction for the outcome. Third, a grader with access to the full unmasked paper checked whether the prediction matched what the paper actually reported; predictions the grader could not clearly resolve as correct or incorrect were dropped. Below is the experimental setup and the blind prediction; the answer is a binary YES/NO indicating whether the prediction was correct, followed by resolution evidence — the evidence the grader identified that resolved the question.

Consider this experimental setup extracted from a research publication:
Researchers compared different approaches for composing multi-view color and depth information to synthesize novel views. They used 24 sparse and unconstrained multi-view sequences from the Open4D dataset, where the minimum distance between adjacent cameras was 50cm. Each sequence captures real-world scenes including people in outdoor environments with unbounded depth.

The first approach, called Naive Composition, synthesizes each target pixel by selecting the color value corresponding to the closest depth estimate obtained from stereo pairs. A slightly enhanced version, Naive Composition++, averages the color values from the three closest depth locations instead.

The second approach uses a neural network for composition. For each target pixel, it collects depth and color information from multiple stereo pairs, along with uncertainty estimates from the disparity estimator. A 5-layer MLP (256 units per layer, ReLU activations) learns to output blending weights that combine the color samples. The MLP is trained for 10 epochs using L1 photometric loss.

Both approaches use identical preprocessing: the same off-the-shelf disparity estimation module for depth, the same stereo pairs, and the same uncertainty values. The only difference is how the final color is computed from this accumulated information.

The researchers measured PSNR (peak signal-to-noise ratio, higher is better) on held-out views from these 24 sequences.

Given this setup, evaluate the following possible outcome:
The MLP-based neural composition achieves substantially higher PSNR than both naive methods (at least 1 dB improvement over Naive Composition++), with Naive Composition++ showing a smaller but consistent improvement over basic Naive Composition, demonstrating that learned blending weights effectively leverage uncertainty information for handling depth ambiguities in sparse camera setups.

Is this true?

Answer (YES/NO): YES